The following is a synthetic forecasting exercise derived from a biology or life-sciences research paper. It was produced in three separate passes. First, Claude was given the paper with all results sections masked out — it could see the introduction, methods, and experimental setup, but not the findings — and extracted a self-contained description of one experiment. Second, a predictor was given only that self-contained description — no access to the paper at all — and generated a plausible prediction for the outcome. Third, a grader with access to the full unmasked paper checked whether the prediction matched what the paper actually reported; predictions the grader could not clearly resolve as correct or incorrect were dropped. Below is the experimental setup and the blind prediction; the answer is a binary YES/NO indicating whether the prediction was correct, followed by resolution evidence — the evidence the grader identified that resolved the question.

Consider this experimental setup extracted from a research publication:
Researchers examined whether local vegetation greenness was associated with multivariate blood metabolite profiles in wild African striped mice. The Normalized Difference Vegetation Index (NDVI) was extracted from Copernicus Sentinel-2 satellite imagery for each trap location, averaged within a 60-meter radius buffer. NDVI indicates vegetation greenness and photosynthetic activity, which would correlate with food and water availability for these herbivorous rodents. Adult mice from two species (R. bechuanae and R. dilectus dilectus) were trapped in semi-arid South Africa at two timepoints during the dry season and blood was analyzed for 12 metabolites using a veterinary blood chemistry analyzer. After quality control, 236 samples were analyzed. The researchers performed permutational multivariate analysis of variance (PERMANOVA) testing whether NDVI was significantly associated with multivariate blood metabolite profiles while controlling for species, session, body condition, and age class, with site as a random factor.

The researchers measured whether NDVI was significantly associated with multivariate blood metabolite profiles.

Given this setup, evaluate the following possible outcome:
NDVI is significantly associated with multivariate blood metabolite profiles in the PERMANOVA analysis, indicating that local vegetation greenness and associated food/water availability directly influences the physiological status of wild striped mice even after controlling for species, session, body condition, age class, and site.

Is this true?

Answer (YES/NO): NO